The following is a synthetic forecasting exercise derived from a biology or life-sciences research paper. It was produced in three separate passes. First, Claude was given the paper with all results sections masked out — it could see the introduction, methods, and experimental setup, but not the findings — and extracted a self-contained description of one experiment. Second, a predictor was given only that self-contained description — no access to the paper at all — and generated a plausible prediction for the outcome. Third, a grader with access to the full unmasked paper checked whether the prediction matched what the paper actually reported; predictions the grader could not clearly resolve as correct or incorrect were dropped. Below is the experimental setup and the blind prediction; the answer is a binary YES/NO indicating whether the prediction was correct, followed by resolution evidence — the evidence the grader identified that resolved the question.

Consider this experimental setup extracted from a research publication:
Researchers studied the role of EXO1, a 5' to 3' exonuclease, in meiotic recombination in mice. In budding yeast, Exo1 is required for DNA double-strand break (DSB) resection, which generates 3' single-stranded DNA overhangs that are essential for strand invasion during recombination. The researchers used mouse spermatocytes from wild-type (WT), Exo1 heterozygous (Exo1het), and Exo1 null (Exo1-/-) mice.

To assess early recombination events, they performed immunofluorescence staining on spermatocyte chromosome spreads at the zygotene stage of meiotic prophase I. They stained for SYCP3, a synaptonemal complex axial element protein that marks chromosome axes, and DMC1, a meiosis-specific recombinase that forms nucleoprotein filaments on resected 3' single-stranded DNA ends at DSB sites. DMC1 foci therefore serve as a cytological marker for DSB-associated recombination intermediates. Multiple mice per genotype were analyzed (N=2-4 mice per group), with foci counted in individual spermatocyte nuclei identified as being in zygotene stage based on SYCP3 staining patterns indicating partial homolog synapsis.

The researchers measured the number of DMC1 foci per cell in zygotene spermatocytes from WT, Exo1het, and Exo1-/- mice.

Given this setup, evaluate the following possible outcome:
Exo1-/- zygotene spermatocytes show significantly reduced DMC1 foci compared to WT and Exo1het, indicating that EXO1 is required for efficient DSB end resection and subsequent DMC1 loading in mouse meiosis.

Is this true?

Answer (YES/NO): NO